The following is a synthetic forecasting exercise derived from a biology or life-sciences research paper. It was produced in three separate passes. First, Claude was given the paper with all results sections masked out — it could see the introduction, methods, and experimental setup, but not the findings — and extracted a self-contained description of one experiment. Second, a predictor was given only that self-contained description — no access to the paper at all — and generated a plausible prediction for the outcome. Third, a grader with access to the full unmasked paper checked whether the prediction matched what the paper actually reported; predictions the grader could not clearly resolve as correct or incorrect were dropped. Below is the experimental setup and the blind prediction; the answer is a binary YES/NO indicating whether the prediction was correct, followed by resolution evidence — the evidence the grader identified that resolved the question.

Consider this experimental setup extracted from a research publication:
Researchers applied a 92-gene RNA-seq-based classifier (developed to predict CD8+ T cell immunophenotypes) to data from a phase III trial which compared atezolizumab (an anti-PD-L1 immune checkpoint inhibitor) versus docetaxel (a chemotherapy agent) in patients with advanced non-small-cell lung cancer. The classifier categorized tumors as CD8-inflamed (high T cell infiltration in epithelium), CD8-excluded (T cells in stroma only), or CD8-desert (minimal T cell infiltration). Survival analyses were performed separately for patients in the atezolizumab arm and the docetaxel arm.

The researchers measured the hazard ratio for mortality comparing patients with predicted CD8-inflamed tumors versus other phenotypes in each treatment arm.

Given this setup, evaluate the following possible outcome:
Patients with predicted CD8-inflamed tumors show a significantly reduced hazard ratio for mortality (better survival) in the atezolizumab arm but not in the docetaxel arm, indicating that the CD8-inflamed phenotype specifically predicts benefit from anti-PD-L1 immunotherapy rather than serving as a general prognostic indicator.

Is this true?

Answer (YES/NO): YES